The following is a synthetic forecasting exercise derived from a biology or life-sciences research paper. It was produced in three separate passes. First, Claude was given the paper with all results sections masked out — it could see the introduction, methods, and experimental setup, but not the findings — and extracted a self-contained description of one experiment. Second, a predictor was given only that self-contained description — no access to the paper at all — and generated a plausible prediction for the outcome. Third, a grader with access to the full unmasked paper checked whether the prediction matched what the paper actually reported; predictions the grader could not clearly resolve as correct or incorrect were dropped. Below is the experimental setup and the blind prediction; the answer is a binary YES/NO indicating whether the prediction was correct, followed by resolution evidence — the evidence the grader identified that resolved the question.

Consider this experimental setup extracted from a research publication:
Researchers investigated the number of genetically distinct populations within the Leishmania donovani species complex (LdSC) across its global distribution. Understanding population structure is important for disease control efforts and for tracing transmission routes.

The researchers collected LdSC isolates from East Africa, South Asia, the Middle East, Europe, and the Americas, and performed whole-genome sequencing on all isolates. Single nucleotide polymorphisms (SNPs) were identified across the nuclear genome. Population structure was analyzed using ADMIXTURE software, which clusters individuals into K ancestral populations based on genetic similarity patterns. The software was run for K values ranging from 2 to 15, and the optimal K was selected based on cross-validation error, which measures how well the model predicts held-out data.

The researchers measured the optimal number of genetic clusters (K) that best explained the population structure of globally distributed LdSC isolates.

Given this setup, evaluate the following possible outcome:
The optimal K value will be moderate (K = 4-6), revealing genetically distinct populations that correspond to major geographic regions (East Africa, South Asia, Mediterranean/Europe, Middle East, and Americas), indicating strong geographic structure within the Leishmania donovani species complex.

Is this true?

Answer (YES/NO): NO